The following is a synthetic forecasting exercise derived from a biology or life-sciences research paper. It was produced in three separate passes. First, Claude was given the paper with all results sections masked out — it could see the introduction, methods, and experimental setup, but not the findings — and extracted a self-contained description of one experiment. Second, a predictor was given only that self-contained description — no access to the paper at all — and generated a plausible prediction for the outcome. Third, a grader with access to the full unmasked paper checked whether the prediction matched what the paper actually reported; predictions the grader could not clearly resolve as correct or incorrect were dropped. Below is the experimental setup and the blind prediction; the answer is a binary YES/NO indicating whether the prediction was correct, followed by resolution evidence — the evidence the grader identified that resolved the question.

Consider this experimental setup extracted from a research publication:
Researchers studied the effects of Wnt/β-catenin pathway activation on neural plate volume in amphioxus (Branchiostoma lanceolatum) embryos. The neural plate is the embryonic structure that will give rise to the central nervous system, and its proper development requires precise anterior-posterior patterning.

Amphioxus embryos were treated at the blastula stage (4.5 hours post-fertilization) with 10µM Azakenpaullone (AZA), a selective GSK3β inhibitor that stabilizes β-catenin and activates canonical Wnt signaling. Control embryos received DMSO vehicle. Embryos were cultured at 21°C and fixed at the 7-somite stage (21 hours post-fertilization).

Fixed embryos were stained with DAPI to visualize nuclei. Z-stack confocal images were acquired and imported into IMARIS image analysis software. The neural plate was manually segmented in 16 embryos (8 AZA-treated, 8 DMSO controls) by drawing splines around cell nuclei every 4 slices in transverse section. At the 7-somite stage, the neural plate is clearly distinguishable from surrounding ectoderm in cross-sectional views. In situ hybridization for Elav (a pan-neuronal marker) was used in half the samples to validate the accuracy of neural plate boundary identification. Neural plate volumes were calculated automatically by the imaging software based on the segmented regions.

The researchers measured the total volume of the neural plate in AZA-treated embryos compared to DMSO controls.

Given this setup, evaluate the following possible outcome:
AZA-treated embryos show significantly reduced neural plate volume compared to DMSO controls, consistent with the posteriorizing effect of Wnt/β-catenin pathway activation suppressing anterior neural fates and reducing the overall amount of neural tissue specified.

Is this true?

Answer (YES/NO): NO